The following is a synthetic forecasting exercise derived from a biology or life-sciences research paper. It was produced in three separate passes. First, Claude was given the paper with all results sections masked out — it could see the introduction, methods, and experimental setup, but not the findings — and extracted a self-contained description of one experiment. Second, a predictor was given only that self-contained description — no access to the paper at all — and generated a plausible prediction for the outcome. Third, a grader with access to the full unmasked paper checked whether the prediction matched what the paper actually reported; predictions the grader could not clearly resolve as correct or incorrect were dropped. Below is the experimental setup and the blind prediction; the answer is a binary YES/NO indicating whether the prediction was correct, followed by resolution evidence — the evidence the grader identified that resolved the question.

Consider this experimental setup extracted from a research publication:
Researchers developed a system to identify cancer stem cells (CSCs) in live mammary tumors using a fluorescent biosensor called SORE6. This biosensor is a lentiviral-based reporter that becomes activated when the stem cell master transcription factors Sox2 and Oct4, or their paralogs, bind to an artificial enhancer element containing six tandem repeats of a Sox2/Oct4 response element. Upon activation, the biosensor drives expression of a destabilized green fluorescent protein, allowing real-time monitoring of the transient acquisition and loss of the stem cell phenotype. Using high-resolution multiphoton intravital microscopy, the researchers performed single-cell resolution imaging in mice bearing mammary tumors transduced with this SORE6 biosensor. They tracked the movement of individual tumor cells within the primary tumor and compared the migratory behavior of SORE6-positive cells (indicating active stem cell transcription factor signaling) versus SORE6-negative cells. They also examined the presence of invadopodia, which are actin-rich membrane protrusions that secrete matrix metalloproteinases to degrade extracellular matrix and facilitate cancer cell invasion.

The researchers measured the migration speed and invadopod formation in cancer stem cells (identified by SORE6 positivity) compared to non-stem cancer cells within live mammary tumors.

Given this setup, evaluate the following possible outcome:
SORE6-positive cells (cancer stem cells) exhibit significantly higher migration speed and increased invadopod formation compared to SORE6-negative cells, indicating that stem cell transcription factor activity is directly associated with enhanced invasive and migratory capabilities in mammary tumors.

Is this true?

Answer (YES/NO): NO